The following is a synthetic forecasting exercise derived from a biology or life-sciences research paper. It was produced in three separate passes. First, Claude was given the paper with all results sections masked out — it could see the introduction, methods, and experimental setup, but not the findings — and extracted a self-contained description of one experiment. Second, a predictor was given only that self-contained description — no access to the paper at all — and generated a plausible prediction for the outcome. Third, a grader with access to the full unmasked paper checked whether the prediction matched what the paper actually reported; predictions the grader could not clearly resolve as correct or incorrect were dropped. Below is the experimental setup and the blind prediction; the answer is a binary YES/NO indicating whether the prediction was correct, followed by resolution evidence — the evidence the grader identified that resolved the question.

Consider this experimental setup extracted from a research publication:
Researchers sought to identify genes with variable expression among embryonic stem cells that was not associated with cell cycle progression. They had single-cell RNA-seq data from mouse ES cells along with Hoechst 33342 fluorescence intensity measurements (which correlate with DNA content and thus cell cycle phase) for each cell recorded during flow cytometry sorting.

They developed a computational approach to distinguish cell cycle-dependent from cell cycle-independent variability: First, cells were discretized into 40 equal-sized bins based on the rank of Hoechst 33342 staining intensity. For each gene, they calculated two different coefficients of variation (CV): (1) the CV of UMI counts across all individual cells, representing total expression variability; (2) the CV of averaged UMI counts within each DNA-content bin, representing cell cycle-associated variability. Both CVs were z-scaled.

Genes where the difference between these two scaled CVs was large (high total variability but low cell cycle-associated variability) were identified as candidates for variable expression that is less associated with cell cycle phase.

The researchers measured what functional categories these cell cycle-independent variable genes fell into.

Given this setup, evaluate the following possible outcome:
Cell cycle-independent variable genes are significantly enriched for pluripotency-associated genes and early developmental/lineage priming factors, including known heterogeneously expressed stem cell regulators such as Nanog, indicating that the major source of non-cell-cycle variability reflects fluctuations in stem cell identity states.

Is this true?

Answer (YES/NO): NO